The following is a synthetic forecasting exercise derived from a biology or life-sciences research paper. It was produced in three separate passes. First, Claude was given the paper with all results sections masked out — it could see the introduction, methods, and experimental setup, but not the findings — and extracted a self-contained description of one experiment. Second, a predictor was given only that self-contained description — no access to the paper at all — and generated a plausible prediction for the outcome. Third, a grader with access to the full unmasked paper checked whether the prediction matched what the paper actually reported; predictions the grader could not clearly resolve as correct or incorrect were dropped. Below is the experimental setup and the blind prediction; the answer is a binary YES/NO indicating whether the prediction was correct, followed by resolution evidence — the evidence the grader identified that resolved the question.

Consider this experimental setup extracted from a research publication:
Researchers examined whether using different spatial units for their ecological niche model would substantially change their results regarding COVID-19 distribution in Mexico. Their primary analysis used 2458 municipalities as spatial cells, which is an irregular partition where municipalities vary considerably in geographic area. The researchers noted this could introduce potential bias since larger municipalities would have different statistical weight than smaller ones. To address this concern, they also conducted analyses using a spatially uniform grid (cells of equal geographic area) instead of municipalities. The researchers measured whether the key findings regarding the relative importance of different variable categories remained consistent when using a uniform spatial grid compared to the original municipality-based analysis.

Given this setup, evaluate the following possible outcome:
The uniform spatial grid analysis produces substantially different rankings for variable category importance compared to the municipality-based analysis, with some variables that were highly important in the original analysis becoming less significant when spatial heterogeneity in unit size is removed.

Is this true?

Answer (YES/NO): NO